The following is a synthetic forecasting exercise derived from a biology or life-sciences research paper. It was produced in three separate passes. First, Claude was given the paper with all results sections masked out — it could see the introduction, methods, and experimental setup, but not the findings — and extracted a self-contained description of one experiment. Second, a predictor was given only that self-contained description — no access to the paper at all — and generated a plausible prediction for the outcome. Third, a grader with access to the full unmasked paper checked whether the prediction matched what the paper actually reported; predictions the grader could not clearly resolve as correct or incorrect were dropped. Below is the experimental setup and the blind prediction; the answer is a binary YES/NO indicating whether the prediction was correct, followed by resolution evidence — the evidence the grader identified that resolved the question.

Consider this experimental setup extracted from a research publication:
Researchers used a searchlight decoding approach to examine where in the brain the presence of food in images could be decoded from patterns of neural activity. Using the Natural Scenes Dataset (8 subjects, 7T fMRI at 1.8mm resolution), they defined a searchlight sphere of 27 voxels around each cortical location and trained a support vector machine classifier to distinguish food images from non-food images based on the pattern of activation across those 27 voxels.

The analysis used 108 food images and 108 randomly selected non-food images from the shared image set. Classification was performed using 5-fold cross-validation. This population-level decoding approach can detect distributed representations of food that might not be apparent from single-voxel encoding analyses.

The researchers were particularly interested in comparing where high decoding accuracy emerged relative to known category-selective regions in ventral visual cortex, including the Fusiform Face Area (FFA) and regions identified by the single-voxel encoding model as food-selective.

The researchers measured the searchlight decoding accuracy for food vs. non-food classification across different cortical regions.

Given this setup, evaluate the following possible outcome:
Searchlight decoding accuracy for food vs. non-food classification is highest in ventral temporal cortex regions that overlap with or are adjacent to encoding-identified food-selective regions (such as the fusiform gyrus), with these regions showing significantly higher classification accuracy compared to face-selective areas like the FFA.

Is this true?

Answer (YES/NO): NO